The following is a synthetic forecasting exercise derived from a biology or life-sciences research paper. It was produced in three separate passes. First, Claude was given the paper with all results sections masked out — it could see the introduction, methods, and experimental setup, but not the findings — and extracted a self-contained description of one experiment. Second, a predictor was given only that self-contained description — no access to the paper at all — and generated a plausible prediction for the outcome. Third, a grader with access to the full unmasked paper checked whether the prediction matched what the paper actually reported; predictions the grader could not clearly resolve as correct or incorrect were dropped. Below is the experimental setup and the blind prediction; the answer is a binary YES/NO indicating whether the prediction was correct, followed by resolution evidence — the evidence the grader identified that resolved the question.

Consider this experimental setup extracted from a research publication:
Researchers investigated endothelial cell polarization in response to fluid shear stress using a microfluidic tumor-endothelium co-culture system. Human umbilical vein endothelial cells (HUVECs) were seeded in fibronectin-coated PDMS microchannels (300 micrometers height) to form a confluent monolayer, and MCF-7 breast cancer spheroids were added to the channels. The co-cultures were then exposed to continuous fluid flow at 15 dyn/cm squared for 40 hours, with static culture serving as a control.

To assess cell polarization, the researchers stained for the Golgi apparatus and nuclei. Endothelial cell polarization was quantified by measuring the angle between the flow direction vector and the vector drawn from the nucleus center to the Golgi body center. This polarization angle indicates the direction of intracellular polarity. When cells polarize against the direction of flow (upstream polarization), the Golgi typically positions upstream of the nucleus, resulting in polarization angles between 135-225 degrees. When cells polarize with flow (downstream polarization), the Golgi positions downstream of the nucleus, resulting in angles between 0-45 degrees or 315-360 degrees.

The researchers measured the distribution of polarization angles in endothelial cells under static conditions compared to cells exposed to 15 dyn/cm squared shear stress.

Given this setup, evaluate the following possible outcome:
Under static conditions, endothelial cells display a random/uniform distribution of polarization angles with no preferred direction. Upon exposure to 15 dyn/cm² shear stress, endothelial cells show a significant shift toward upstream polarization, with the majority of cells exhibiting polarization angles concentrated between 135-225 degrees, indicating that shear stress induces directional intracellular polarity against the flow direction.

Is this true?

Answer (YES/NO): NO